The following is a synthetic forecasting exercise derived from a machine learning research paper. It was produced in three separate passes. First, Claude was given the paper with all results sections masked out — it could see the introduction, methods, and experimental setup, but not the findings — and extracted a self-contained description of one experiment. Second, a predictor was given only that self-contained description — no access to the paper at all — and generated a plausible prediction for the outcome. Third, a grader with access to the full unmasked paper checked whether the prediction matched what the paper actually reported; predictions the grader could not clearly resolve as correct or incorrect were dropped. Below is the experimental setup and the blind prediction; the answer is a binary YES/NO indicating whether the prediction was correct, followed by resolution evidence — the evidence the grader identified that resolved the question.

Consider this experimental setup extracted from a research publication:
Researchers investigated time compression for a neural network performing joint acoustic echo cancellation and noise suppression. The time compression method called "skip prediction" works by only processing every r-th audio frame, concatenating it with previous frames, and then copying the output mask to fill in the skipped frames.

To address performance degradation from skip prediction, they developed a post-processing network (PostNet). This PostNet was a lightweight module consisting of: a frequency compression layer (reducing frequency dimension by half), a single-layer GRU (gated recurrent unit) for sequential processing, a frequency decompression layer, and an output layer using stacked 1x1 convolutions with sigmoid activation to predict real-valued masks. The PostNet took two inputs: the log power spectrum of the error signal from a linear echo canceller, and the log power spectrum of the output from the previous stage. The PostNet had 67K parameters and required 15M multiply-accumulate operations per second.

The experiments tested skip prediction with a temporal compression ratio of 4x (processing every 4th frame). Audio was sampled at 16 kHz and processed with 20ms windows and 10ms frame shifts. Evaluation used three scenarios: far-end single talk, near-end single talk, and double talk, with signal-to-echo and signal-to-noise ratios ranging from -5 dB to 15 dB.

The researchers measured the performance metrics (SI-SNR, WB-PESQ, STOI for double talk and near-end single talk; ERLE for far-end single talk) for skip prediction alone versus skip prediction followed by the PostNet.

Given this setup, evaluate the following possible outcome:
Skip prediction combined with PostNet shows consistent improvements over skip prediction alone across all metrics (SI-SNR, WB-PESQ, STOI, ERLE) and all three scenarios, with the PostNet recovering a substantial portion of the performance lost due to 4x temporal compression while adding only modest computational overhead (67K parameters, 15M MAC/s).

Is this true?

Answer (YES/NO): NO